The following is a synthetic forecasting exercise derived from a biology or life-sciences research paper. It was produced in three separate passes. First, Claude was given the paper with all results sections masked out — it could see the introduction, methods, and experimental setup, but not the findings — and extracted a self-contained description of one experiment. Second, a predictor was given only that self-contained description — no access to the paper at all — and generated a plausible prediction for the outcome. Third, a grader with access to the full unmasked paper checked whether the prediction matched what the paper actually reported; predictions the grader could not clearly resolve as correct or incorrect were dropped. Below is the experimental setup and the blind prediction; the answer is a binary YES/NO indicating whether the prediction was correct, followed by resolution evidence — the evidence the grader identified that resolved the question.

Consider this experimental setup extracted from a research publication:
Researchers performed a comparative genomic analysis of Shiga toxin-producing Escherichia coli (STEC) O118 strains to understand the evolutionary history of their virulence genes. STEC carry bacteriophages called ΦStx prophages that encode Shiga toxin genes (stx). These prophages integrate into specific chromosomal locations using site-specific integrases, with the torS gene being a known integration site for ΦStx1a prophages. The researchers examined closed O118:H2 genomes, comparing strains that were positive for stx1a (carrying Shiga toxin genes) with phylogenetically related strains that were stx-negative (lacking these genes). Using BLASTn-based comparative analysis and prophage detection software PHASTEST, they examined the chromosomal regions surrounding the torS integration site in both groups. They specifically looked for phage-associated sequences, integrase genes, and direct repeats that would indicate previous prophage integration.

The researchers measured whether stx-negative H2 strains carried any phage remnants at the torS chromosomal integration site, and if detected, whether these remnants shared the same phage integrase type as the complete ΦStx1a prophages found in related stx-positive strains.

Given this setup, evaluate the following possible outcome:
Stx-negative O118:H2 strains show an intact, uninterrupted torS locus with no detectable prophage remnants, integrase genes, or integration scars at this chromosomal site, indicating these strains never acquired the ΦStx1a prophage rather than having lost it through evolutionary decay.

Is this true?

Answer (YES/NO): NO